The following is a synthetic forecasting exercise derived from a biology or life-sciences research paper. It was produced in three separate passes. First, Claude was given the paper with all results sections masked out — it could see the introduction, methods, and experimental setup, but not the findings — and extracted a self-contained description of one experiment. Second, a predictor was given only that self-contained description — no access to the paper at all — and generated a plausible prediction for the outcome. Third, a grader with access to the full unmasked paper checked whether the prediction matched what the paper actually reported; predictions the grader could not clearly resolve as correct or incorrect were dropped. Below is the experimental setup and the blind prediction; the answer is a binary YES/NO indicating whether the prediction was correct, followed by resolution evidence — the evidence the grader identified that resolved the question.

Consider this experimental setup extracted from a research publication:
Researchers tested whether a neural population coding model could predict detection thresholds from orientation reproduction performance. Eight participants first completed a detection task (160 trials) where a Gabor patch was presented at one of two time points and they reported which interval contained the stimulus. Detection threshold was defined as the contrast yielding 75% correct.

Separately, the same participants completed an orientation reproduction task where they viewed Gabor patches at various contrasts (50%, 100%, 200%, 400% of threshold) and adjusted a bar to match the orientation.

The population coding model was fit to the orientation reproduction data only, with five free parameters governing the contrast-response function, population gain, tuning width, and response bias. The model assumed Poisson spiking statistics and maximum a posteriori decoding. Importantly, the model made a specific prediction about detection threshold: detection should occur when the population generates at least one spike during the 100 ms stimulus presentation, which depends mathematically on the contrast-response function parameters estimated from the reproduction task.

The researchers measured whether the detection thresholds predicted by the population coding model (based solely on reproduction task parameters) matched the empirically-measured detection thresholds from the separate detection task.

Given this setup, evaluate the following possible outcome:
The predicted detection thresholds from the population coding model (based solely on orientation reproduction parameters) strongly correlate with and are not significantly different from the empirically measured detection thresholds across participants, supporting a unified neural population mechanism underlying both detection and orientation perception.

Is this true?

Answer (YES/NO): YES